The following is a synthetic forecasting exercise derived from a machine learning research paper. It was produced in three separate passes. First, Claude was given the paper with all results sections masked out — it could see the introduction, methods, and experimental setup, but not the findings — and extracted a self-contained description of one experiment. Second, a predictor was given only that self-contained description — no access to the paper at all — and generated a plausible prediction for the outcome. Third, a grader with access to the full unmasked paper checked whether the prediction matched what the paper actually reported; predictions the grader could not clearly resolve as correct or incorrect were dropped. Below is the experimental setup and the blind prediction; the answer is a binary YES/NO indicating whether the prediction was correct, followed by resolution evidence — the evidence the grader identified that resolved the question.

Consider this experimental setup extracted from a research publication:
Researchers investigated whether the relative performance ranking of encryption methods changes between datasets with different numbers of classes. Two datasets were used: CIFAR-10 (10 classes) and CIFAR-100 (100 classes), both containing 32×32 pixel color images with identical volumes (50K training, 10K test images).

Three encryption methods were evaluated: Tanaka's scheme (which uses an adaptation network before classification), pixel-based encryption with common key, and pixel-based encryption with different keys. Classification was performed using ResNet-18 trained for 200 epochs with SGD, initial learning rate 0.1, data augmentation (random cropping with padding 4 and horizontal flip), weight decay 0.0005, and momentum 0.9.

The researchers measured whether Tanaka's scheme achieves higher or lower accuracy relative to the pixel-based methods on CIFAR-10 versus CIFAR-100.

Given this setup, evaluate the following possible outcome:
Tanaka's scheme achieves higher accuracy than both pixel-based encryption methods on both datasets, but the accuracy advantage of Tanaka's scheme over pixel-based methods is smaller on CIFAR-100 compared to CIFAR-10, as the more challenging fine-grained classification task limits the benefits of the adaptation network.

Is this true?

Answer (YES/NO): NO